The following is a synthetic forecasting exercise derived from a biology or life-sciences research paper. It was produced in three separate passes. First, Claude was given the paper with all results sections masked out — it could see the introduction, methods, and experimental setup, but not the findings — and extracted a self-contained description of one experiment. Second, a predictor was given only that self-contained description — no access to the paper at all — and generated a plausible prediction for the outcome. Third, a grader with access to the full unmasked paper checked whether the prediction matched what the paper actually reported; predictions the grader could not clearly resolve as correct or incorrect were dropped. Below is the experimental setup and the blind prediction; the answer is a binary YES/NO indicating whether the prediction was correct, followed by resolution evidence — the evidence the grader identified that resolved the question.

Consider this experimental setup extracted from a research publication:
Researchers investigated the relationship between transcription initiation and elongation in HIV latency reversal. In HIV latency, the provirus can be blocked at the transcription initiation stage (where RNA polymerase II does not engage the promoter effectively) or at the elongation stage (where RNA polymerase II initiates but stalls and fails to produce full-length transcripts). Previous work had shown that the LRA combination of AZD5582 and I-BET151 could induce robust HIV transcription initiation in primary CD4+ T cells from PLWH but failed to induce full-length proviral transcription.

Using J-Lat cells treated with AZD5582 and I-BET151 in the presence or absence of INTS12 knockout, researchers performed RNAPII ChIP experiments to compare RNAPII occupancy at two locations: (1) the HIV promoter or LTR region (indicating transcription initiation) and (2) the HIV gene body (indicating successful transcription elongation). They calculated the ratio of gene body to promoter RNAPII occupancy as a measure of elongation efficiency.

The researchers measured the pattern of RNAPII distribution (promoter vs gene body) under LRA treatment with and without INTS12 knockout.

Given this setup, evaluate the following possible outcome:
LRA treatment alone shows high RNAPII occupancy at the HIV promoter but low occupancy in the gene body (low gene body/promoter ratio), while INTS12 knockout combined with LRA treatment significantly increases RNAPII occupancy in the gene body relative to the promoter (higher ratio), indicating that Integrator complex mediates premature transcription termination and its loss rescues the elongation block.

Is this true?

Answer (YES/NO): YES